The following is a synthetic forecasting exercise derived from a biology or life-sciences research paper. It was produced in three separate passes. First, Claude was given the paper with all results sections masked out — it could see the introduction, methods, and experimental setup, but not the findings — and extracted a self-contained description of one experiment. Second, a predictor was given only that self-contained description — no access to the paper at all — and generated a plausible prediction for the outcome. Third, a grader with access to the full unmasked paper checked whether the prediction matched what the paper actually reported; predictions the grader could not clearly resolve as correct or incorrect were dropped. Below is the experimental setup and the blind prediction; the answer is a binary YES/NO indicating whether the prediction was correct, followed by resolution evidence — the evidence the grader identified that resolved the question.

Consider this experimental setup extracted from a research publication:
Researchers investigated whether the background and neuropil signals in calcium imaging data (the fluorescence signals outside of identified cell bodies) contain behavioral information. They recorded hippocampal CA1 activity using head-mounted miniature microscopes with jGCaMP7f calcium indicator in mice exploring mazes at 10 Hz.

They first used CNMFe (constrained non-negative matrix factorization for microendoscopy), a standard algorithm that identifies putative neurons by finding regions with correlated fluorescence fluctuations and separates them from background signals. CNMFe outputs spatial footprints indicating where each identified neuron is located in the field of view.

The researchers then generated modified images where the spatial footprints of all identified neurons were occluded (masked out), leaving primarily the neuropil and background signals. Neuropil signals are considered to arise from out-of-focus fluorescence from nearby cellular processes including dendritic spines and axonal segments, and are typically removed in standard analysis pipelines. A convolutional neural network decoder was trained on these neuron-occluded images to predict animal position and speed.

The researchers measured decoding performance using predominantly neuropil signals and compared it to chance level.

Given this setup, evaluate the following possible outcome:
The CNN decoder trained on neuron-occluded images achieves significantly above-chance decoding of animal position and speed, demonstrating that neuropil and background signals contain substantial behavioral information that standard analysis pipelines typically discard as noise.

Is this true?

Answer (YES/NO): YES